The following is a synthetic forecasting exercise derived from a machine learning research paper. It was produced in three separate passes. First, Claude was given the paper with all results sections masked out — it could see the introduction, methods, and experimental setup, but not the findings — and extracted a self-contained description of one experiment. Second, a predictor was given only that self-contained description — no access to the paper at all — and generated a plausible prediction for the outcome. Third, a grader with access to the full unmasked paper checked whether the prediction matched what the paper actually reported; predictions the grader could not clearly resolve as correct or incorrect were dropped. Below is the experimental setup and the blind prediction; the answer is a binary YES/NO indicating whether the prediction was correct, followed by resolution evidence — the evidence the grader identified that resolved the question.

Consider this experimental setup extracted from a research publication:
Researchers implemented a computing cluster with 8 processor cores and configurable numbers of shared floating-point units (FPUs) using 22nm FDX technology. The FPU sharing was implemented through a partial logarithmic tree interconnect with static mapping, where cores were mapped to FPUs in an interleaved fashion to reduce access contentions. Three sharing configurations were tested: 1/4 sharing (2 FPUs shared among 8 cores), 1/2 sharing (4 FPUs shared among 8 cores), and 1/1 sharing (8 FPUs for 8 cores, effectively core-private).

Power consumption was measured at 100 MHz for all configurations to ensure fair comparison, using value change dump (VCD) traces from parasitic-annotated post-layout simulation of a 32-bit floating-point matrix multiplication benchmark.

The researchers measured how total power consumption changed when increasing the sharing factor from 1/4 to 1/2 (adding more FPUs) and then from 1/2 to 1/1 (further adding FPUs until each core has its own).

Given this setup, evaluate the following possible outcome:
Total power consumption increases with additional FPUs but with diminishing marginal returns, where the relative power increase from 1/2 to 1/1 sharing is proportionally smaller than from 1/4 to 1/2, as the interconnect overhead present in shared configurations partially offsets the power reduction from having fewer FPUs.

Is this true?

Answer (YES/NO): NO